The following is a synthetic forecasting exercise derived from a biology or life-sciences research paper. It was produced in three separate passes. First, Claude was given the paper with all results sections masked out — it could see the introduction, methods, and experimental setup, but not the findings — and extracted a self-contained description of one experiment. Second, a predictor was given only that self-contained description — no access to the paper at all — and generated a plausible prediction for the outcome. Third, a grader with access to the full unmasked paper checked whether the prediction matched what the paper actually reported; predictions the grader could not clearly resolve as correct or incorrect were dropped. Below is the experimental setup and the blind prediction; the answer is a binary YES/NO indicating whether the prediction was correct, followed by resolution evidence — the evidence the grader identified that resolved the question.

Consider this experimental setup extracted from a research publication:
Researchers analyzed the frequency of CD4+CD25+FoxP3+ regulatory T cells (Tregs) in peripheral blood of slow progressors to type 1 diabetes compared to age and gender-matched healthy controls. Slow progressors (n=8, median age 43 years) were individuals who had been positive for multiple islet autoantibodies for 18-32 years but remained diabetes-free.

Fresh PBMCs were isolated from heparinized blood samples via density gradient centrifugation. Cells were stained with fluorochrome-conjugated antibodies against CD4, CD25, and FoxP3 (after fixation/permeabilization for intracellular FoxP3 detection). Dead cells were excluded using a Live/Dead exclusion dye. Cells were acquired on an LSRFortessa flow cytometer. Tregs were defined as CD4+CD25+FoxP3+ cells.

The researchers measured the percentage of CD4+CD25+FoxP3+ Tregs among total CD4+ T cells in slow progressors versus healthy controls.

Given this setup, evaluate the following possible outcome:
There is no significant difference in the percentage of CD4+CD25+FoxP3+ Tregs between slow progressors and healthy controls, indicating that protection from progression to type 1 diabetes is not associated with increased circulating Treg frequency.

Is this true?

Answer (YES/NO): NO